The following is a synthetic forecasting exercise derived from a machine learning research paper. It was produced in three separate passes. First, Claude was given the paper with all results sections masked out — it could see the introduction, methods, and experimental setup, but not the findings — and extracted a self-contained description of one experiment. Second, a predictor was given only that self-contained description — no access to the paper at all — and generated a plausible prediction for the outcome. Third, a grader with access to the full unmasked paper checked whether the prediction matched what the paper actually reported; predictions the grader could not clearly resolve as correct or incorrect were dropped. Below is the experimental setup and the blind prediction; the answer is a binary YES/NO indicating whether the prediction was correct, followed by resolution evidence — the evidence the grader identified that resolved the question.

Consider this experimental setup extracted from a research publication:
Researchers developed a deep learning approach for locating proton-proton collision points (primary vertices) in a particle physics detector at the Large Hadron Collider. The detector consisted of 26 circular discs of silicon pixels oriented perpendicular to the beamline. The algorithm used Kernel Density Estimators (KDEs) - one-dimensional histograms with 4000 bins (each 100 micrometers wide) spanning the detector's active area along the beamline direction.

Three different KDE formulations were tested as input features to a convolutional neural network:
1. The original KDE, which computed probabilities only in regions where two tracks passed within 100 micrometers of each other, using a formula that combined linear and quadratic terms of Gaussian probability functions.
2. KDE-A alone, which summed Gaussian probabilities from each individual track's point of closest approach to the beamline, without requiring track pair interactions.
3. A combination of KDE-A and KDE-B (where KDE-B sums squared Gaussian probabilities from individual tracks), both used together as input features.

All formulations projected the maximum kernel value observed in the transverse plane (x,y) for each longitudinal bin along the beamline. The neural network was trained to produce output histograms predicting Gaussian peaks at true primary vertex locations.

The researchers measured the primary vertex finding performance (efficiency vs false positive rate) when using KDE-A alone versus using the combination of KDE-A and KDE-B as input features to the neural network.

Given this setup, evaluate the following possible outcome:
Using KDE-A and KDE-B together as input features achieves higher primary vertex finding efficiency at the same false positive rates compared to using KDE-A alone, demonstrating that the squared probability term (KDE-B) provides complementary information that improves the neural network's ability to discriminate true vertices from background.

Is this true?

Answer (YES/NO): YES